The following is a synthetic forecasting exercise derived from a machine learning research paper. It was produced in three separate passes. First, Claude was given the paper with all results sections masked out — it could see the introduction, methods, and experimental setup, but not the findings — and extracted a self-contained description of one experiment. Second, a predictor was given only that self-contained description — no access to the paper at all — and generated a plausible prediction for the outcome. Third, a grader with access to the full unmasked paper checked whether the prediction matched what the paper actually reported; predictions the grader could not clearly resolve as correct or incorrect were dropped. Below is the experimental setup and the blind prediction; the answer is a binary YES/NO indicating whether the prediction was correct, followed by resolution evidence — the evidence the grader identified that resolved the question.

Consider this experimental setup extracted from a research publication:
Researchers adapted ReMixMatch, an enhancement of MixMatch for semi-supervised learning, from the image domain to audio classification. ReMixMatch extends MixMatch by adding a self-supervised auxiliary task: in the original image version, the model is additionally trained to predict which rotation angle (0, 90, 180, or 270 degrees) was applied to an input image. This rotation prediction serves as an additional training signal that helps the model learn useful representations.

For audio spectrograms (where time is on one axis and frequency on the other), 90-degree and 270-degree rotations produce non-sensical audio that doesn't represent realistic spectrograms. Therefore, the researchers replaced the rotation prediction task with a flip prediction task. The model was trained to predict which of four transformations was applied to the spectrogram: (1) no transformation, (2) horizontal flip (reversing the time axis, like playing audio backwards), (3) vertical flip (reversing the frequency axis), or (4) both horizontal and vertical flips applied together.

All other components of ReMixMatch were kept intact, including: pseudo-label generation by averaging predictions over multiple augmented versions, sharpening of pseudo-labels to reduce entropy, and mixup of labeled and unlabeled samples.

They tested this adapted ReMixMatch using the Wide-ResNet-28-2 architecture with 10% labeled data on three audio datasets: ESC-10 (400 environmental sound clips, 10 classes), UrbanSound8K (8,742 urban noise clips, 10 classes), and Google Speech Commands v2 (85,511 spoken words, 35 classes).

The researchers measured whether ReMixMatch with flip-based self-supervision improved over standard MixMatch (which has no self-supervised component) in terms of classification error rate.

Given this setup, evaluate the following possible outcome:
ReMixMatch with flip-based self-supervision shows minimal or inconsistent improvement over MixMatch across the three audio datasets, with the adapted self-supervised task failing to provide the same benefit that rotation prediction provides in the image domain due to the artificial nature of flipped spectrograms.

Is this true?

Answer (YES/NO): YES